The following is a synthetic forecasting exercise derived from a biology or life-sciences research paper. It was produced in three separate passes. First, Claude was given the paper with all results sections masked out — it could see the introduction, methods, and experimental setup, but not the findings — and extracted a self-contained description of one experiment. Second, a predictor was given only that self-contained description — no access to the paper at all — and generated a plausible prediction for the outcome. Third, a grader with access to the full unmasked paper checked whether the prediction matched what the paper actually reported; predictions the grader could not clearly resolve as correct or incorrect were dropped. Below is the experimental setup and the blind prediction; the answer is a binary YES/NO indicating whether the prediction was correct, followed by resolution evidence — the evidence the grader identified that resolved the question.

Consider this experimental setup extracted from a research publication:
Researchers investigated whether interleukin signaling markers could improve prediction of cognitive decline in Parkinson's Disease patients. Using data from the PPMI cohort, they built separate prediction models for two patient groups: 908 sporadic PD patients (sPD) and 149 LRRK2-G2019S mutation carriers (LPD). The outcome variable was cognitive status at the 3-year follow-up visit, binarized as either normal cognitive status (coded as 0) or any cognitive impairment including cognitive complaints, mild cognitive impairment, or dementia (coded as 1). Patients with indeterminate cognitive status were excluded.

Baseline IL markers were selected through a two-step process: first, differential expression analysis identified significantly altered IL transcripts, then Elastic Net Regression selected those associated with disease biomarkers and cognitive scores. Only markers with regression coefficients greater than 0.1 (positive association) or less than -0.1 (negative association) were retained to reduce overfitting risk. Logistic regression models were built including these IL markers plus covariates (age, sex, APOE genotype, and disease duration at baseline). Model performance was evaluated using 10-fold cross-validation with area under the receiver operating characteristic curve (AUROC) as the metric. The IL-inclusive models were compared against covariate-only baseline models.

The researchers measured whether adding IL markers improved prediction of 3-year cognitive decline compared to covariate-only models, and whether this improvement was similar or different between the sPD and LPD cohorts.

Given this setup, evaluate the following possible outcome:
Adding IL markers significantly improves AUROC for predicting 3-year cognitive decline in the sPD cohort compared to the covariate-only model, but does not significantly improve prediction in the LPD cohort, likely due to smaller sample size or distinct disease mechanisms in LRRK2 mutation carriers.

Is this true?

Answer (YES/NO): NO